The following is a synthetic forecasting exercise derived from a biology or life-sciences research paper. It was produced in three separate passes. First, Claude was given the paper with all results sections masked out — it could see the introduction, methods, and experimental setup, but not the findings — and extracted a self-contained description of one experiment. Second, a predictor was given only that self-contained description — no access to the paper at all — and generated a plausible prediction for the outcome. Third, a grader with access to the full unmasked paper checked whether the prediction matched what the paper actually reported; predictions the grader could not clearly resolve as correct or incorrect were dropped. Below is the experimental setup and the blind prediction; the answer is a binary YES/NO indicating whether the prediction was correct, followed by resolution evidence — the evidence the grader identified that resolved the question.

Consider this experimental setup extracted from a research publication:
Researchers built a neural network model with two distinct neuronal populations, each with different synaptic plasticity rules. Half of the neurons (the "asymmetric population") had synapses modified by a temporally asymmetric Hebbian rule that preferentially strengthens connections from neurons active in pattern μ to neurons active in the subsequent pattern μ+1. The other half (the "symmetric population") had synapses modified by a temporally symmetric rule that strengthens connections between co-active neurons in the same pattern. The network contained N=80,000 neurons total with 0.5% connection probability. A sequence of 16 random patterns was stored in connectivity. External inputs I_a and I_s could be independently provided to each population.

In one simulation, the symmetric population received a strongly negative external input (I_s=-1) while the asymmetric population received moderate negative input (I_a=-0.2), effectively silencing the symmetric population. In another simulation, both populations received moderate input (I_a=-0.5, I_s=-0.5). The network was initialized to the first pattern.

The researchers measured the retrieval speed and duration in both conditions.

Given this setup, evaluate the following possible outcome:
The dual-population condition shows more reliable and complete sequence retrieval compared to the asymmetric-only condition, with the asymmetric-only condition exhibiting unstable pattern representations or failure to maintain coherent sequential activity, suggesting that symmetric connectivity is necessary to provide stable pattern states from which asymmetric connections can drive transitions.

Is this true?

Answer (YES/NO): NO